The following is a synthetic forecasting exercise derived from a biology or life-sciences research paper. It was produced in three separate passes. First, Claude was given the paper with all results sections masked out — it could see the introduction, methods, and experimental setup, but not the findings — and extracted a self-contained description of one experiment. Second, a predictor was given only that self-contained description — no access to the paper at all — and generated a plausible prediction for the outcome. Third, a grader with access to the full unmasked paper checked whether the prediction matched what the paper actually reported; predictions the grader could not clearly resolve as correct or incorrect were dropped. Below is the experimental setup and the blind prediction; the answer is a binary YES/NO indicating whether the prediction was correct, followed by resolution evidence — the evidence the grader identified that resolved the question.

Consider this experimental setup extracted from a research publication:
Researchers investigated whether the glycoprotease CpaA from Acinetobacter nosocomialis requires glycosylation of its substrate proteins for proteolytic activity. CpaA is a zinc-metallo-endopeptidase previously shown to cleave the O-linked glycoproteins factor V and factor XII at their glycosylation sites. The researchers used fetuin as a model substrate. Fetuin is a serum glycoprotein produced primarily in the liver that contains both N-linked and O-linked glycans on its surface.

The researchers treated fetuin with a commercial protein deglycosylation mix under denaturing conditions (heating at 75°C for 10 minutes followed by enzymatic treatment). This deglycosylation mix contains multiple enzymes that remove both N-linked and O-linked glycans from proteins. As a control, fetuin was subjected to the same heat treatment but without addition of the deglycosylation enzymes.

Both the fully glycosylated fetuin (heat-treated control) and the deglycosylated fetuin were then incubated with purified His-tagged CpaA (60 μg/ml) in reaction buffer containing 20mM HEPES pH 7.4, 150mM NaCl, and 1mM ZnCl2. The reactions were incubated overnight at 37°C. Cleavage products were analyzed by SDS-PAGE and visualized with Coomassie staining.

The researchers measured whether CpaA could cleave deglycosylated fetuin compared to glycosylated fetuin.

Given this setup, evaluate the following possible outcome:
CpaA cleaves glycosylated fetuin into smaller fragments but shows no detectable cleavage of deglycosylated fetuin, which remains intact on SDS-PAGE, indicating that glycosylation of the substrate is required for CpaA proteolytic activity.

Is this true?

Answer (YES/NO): YES